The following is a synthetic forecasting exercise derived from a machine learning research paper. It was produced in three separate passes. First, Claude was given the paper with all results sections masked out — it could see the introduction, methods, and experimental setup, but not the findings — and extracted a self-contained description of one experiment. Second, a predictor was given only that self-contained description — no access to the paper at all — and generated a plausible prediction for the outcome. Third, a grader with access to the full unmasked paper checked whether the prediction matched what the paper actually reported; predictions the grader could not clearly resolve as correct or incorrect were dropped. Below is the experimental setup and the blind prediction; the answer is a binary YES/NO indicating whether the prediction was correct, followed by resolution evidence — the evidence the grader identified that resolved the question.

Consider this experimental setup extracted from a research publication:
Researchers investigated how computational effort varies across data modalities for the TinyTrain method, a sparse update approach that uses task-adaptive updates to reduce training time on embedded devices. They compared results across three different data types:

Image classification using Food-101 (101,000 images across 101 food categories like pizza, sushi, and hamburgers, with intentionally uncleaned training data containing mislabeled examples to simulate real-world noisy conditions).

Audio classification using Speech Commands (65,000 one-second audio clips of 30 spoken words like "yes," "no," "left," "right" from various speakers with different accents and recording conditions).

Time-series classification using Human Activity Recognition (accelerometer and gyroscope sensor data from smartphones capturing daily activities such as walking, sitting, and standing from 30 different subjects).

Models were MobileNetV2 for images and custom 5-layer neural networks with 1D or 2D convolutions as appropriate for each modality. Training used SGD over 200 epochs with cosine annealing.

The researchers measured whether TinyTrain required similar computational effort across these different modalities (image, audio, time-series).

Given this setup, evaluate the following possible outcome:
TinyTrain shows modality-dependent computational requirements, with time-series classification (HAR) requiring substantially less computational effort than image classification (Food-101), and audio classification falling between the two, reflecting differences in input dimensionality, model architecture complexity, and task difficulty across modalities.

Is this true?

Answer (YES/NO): NO